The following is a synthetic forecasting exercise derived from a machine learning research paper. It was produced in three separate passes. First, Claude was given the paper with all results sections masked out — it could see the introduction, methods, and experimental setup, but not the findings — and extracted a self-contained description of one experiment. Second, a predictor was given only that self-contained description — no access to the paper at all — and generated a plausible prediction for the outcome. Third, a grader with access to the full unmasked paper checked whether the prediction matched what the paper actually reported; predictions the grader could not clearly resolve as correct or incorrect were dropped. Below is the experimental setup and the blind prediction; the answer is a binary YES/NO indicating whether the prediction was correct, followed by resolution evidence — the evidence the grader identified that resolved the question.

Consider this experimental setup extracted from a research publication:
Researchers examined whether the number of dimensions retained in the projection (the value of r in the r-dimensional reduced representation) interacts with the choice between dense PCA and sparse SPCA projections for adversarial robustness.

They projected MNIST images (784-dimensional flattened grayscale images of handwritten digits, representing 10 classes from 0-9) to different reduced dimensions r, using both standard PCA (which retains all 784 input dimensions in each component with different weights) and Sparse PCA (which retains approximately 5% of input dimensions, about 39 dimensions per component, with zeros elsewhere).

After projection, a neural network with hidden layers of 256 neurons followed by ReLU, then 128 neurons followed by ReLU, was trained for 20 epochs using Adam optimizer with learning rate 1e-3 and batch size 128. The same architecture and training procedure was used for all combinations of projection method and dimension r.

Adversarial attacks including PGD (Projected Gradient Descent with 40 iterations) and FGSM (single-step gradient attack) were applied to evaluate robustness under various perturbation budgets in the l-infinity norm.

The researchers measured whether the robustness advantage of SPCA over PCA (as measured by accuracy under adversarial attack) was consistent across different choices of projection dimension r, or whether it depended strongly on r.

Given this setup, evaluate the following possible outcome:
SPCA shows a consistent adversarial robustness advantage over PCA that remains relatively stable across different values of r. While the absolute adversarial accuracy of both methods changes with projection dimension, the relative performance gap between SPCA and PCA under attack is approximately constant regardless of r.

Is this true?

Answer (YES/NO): NO